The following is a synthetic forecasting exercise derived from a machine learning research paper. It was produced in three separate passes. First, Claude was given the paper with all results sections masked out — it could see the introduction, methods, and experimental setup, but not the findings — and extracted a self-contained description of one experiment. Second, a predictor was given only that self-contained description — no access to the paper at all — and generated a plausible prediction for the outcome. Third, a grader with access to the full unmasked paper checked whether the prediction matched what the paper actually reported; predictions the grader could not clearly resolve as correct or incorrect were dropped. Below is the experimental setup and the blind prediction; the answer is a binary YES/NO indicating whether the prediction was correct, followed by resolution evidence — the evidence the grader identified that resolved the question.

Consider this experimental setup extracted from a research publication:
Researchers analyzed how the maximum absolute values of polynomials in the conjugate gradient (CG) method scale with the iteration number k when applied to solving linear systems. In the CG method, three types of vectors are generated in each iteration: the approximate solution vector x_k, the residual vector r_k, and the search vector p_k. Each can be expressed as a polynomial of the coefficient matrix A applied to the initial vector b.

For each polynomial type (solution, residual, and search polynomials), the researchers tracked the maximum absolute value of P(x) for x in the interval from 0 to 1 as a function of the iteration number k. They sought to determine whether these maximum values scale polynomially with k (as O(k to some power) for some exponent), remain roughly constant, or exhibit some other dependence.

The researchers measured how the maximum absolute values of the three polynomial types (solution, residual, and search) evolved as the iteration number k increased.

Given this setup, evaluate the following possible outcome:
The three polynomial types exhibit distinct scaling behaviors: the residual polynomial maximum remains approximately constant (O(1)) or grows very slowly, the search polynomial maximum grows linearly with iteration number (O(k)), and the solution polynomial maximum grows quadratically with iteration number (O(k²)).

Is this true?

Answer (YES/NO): NO